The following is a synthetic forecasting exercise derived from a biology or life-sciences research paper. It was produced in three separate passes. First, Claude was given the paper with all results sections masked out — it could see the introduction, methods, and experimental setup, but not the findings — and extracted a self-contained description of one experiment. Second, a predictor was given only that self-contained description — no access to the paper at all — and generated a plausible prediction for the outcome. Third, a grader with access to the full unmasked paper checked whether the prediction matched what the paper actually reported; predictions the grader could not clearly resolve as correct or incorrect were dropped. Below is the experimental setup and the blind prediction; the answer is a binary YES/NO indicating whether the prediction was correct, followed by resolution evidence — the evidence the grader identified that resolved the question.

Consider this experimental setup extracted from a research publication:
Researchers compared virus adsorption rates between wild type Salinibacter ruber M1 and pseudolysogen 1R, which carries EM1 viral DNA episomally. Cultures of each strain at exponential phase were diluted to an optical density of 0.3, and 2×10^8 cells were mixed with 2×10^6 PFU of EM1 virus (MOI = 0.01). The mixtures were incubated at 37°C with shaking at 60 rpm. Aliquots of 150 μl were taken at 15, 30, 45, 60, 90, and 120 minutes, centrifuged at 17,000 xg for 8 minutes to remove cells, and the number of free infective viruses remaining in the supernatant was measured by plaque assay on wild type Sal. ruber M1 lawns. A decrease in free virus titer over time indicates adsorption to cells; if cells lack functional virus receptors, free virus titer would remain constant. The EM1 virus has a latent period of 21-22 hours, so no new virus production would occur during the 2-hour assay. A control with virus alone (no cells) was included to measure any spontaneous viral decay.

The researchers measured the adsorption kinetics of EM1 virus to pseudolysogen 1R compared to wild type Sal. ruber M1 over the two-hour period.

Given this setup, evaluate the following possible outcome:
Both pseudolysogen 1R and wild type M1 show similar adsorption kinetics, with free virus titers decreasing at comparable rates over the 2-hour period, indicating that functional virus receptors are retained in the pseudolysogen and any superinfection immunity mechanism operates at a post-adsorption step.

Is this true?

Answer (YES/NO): NO